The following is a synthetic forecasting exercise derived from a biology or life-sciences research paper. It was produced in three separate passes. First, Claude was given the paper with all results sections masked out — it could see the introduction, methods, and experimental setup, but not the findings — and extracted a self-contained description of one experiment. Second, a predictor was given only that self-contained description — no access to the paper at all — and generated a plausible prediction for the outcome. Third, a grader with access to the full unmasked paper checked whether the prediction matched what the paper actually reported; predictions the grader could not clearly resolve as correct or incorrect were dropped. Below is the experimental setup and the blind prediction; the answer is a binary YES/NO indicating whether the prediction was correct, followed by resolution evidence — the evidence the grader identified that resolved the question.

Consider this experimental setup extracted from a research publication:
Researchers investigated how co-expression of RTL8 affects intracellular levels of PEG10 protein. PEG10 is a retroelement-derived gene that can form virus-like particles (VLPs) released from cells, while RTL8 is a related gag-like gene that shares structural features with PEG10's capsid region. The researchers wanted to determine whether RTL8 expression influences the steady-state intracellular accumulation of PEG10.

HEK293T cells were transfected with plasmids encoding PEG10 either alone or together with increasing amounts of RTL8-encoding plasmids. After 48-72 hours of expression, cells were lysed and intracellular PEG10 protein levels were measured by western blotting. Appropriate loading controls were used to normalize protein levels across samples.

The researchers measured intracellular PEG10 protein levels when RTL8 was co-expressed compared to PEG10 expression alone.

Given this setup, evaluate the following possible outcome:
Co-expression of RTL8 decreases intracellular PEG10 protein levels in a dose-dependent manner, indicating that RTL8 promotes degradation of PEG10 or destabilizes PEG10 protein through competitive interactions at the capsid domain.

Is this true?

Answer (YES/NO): NO